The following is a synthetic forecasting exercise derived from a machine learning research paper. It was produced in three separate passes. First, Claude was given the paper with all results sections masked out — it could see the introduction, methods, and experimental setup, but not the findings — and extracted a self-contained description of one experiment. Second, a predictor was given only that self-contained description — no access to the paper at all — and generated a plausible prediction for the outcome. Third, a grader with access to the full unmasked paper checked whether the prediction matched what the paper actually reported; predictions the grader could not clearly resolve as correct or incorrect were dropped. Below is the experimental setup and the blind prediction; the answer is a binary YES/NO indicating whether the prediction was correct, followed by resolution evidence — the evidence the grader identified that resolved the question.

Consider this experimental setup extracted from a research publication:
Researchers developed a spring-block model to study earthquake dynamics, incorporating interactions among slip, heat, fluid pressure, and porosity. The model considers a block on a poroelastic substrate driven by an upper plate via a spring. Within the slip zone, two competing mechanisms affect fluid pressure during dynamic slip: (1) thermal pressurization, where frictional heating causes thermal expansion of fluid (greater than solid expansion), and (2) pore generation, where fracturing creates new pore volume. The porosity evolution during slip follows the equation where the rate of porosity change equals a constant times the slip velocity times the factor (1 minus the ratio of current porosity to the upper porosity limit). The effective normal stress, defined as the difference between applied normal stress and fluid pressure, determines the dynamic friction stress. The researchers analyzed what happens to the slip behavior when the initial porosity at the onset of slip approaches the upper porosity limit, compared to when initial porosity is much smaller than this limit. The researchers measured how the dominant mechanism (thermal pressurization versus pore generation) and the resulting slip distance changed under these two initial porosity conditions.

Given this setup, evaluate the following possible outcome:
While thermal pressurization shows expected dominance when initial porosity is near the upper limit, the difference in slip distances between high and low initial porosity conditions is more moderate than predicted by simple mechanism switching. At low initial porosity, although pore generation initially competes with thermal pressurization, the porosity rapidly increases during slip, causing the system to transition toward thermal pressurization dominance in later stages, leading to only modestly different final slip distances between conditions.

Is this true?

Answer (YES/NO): NO